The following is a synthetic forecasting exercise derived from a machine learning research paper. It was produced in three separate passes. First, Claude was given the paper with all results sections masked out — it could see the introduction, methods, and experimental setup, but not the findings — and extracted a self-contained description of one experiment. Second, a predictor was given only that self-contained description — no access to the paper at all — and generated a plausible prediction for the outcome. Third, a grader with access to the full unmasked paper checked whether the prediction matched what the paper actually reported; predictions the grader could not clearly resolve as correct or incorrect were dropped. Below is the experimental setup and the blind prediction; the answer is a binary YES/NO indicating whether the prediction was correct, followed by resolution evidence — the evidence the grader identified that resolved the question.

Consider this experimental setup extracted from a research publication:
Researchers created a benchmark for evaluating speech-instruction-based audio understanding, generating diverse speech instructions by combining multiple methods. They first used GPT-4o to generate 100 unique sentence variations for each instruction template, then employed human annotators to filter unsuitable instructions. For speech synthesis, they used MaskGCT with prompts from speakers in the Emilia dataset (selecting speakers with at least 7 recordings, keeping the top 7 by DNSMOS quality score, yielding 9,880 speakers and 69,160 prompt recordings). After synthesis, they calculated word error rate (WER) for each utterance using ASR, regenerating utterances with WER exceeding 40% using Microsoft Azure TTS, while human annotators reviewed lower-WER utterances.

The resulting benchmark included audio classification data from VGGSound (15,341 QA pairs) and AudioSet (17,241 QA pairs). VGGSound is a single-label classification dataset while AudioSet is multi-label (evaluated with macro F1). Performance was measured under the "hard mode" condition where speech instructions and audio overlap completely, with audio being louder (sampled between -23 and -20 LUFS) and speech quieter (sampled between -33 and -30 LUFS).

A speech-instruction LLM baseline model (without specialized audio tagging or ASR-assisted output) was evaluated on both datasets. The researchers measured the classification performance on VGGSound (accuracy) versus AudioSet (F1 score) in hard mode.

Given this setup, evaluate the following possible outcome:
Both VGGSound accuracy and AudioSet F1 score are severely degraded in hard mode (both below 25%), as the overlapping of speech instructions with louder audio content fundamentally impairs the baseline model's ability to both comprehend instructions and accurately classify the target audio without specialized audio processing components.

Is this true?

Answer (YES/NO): NO